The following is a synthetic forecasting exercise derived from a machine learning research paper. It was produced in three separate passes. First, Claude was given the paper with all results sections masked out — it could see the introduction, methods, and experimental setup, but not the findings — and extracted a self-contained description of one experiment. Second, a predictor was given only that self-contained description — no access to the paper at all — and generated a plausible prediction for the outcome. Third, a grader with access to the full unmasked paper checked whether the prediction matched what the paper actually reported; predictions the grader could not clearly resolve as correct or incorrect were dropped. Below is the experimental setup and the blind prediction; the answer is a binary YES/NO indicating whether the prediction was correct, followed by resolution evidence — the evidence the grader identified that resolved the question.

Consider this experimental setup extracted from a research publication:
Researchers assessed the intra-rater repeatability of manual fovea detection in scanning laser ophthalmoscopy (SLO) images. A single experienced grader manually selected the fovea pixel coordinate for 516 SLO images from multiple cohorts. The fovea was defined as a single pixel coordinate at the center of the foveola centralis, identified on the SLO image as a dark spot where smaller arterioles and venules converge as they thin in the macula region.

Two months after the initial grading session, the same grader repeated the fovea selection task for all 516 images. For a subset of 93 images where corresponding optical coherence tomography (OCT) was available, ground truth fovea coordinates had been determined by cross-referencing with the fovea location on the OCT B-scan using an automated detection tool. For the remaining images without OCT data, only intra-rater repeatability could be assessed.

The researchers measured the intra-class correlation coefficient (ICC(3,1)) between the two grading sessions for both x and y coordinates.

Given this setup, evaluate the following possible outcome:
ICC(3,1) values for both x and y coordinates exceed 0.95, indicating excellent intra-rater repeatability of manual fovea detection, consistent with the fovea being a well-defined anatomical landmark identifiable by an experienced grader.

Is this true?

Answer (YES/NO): YES